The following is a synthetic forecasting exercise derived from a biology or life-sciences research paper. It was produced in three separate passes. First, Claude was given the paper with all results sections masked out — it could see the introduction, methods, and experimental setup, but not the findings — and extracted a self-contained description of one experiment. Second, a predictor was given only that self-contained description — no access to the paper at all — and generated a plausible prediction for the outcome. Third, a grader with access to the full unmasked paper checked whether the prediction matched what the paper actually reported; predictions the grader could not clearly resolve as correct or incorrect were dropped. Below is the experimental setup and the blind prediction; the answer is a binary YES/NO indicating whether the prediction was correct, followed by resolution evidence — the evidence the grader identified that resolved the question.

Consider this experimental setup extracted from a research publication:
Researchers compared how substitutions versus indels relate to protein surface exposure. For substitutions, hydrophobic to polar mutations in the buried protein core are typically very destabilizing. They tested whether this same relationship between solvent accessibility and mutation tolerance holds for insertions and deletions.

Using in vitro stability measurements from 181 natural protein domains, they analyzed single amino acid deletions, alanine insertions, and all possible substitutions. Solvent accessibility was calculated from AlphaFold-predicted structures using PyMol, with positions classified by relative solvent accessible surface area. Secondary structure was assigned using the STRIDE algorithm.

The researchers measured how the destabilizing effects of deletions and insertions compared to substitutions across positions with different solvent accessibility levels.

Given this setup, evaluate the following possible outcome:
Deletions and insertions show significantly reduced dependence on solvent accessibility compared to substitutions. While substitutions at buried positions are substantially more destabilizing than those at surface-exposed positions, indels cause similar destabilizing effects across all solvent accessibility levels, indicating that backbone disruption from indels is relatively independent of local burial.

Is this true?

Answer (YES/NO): YES